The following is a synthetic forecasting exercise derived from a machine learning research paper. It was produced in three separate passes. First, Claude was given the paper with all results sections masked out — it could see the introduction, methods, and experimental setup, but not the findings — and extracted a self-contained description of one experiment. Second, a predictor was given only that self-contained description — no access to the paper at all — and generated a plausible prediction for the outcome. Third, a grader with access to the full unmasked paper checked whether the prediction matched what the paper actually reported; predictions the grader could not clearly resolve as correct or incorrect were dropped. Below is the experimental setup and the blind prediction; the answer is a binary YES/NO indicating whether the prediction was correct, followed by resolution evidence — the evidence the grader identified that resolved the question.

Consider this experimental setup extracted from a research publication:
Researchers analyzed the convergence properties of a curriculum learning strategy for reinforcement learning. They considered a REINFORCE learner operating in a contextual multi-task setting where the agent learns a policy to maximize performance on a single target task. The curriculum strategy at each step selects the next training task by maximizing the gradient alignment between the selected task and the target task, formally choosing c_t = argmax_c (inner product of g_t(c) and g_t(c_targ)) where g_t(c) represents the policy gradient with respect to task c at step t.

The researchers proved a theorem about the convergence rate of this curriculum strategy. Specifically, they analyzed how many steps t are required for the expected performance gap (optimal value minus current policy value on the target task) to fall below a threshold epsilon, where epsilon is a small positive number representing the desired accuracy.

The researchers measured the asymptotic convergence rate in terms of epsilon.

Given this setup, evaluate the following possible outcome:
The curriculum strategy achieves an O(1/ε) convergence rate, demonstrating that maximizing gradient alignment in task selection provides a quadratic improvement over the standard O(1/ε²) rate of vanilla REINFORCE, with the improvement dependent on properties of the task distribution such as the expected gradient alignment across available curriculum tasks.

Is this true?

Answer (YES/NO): NO